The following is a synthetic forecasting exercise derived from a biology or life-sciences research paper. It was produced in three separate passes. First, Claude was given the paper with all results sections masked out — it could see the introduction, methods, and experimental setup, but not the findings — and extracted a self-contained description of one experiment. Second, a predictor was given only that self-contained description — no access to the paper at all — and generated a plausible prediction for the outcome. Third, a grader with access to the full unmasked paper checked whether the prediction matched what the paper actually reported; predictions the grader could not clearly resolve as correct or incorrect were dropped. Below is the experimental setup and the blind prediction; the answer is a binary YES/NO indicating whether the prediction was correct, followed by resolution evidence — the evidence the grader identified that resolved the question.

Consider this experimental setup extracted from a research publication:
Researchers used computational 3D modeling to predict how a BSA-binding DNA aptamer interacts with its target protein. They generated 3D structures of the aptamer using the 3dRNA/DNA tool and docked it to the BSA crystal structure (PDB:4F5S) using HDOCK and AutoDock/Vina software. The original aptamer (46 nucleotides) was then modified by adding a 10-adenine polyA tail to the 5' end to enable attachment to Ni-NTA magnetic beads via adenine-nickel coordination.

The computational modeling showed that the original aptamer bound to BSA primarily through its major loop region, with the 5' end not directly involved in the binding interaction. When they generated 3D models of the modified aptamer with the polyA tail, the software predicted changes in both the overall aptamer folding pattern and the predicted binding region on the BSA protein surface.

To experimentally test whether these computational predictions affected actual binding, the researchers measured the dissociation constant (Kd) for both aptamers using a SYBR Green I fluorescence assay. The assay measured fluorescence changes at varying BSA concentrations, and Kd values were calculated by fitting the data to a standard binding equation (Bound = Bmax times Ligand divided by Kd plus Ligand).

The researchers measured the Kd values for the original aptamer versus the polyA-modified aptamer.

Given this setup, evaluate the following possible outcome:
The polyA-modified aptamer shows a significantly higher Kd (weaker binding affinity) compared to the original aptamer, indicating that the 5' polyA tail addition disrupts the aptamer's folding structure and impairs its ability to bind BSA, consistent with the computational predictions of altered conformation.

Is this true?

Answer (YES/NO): NO